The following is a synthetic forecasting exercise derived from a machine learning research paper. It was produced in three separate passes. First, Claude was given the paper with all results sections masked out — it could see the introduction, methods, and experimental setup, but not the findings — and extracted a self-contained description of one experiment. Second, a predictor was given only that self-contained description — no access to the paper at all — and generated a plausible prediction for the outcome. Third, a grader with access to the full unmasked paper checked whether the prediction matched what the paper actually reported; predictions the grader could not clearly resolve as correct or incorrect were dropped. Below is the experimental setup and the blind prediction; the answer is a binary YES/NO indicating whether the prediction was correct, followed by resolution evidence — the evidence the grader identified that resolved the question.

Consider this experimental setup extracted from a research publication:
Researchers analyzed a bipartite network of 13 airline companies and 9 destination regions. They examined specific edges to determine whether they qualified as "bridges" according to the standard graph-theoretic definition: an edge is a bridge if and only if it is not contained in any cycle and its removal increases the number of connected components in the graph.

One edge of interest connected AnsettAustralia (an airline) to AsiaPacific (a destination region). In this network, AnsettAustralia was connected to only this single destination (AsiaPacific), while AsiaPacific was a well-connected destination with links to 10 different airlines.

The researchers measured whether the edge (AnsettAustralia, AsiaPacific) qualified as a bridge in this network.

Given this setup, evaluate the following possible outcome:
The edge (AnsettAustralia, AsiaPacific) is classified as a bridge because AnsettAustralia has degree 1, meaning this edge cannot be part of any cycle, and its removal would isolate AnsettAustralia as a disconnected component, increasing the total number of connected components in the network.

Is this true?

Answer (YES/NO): YES